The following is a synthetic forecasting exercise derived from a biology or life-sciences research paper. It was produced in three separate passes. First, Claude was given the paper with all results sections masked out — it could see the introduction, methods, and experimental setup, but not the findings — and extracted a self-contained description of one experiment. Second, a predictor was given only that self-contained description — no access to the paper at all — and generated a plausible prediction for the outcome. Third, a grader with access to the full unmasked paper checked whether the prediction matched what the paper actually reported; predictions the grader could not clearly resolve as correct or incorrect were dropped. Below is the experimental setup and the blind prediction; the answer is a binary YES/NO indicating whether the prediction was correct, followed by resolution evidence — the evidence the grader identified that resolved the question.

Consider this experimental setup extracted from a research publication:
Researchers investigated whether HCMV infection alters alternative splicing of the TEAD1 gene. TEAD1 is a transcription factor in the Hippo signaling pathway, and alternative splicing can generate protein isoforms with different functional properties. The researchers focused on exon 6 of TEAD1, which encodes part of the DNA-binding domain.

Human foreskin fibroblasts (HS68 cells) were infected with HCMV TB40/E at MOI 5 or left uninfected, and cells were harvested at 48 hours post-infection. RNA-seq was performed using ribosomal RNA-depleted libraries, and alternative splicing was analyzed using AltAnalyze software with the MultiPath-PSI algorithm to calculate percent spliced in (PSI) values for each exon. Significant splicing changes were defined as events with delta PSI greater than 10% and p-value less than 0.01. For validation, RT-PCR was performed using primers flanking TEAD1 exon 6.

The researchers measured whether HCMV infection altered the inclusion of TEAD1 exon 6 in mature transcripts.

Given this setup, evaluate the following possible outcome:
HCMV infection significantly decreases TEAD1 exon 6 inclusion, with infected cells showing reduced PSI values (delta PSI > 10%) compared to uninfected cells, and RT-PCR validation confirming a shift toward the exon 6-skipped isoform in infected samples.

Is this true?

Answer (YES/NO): YES